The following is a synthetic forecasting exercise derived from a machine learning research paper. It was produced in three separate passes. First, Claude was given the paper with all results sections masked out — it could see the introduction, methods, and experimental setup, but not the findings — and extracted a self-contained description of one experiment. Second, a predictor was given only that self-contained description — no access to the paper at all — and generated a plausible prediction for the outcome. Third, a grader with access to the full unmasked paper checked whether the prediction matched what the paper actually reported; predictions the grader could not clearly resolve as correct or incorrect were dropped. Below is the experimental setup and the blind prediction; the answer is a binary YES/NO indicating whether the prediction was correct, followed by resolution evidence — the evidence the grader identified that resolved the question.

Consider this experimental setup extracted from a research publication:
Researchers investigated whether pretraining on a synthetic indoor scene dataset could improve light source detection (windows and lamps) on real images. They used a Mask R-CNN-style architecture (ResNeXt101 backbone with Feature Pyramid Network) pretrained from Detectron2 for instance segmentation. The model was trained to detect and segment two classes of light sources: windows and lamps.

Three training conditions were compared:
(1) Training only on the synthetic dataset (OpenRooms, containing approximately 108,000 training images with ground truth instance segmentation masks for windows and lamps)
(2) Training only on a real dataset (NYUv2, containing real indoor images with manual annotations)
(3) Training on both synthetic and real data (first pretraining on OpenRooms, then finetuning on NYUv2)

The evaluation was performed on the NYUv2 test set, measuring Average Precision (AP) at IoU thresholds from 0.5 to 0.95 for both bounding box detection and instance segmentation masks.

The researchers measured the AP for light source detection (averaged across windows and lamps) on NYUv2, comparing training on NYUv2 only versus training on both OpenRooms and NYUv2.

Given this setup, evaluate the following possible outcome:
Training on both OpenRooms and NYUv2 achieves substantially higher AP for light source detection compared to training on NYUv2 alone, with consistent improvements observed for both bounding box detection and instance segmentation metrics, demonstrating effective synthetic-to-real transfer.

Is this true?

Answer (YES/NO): YES